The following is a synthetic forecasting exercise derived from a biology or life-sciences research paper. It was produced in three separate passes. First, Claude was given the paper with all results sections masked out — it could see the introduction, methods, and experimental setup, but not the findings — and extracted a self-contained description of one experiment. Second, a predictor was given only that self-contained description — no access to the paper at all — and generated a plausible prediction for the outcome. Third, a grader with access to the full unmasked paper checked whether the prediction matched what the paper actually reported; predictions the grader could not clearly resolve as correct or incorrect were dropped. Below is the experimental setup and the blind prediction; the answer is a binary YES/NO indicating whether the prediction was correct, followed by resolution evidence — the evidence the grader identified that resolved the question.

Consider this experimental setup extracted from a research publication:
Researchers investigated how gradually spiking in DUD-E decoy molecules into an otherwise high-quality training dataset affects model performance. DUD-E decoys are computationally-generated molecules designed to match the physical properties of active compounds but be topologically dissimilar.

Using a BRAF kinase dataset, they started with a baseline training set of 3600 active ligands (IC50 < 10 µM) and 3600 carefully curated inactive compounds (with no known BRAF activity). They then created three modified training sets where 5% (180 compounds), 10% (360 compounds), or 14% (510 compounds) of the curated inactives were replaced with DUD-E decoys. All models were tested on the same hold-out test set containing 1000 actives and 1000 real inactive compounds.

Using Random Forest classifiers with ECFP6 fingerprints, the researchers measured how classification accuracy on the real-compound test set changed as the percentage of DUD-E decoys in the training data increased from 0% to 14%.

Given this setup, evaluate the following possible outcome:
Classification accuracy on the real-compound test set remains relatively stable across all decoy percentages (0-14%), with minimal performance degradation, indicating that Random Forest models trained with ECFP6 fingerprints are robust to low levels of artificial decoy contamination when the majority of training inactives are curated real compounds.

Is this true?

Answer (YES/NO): YES